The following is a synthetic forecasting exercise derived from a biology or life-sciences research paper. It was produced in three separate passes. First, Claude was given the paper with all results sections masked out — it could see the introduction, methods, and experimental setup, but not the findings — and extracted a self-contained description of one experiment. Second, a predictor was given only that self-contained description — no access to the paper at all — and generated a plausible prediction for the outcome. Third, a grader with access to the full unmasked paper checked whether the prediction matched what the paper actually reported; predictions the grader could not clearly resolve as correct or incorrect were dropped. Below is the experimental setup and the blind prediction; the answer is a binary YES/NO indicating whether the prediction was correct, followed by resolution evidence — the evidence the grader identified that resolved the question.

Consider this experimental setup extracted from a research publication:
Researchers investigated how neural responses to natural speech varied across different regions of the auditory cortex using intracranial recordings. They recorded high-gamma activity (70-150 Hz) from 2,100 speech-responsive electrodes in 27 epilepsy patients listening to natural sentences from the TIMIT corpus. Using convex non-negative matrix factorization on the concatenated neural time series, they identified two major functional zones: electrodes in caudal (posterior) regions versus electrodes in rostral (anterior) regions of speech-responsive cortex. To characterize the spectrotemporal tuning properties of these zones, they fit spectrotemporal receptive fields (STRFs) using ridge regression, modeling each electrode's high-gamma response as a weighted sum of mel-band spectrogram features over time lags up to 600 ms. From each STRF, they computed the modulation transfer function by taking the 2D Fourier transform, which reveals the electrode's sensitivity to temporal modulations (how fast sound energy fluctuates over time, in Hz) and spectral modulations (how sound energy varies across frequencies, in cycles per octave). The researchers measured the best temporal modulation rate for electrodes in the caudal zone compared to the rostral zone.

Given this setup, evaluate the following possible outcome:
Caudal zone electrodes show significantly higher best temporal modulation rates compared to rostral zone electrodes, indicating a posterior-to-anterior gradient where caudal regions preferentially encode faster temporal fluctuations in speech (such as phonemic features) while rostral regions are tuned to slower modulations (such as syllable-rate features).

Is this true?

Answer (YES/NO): NO